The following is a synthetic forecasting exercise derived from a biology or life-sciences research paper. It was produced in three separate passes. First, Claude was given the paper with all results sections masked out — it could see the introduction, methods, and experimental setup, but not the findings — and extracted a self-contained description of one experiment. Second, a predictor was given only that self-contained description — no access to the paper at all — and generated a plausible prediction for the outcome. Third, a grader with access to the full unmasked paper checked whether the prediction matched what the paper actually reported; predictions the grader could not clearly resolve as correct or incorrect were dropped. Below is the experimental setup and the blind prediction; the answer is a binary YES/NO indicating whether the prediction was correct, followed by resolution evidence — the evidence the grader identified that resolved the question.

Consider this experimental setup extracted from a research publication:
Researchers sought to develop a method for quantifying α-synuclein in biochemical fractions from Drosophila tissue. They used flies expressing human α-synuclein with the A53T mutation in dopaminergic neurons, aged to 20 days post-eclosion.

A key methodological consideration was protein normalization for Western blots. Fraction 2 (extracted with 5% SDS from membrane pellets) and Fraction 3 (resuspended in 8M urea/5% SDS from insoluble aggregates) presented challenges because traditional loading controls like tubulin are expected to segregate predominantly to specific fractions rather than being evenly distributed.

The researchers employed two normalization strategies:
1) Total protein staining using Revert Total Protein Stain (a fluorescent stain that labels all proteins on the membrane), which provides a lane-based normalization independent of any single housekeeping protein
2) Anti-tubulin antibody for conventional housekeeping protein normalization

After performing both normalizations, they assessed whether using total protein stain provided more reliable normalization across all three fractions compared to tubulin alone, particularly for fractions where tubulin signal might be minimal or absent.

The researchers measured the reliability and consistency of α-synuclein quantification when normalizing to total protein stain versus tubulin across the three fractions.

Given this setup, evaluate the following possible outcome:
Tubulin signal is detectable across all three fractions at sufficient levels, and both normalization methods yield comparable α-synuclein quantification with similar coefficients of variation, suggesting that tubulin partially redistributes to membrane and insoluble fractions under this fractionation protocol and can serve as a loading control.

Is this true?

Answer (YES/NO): NO